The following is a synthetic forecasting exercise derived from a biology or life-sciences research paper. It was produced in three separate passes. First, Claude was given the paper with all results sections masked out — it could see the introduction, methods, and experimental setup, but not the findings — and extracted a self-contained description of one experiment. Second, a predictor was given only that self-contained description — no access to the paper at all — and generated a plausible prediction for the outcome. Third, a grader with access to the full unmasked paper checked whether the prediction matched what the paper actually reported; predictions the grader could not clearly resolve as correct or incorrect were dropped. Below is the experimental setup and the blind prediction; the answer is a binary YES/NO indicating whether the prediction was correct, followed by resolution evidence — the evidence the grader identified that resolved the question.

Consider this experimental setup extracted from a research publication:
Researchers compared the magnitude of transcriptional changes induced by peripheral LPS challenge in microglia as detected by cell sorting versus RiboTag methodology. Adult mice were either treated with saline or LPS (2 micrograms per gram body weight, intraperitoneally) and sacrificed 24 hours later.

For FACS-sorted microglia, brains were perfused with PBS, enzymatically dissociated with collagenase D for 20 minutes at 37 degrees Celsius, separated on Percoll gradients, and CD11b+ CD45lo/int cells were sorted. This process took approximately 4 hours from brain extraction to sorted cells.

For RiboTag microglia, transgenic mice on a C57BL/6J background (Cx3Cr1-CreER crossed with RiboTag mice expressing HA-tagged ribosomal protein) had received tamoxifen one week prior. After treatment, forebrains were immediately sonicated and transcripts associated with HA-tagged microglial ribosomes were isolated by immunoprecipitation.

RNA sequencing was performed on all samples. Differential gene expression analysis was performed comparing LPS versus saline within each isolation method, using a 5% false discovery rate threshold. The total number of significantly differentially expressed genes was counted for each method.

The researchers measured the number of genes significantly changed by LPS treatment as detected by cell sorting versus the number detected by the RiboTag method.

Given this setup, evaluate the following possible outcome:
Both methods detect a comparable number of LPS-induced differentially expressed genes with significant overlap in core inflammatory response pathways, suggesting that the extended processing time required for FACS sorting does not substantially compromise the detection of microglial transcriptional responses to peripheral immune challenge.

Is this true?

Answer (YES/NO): NO